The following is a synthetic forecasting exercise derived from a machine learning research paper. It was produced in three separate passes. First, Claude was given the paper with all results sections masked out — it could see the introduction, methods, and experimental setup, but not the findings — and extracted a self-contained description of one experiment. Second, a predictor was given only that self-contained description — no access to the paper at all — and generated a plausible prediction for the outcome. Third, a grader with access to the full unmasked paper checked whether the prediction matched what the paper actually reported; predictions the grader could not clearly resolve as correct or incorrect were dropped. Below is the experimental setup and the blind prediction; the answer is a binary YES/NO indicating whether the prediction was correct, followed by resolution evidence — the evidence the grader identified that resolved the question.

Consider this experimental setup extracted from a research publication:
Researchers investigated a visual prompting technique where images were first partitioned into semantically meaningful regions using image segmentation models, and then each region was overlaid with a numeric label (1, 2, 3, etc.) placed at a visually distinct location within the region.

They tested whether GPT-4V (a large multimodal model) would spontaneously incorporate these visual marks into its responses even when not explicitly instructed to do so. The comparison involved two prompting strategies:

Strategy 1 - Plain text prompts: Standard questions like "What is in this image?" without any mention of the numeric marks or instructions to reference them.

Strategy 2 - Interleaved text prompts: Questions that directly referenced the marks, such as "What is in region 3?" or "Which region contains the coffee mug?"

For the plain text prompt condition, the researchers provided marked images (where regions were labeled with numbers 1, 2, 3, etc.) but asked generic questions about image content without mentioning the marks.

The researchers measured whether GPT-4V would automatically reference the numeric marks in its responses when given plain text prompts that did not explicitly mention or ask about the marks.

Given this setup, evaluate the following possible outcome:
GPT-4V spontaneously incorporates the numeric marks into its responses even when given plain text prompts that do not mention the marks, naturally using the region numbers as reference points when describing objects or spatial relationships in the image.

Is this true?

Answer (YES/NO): YES